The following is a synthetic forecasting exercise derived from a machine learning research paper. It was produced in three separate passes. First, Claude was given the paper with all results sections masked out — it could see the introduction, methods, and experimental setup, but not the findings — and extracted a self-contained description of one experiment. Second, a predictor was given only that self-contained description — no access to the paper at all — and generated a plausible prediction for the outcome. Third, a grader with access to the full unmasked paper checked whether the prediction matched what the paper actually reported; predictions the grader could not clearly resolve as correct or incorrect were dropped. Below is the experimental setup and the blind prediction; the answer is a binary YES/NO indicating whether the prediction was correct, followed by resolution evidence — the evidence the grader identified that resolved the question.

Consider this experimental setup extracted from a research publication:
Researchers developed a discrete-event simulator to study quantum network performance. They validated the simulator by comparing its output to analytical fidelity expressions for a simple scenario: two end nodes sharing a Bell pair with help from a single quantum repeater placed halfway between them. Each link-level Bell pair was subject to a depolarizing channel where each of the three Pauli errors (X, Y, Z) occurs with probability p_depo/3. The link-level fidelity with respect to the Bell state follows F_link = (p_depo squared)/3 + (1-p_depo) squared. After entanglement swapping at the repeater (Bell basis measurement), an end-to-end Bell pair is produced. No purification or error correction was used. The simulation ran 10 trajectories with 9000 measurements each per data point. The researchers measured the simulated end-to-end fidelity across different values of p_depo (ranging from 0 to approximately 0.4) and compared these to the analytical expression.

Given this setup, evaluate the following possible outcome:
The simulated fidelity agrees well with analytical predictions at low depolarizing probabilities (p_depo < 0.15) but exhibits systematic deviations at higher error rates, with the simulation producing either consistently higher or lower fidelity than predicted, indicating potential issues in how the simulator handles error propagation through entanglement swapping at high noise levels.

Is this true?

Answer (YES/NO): NO